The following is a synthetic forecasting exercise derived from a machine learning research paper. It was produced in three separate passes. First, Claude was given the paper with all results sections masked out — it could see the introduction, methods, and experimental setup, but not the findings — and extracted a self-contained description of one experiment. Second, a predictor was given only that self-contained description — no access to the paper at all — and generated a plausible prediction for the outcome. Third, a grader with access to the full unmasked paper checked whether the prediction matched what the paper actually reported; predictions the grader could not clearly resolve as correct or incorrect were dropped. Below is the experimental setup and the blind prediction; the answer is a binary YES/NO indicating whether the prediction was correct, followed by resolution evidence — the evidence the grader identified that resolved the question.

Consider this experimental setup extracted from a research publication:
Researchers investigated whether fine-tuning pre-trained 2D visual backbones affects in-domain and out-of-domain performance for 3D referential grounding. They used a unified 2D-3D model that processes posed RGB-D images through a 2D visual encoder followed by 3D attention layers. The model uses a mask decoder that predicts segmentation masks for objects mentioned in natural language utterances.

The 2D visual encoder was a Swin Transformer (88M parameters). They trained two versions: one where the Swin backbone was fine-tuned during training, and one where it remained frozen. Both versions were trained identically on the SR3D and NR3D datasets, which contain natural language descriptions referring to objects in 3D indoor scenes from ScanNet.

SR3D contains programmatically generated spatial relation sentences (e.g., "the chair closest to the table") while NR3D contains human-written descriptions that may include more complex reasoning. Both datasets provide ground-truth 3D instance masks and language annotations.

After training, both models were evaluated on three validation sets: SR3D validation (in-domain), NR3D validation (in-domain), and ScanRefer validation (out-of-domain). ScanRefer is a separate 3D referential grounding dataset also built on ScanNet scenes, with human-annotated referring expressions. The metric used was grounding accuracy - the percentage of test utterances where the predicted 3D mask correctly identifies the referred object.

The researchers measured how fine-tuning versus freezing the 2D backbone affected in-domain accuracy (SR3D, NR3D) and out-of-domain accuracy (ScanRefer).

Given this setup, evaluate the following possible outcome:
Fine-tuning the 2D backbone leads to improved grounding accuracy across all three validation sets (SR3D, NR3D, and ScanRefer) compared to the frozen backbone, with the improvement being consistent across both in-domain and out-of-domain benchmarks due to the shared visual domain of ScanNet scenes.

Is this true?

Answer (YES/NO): NO